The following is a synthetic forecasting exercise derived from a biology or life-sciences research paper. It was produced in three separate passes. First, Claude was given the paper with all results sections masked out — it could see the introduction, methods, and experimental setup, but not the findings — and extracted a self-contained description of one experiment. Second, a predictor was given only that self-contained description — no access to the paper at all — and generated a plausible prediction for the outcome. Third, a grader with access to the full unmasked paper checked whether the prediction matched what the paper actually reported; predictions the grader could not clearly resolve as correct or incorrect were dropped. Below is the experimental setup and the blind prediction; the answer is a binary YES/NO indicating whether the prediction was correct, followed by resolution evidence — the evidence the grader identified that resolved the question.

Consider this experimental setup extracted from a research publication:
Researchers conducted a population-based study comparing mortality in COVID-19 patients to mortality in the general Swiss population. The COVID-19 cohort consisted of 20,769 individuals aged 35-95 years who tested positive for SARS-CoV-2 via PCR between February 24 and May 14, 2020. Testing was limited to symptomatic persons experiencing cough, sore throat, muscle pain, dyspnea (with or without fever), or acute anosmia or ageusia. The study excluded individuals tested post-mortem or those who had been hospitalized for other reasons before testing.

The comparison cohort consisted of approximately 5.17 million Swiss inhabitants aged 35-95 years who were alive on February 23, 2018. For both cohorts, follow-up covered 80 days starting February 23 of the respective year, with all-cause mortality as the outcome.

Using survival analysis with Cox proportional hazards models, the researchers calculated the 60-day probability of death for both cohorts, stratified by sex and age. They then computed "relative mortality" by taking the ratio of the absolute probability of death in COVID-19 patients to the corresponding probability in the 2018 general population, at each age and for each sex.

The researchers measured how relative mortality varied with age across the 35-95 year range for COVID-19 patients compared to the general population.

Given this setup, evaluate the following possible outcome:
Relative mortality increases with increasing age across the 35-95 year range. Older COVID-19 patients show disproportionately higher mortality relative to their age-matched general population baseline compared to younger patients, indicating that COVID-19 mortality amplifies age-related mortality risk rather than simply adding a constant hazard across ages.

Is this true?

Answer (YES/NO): NO